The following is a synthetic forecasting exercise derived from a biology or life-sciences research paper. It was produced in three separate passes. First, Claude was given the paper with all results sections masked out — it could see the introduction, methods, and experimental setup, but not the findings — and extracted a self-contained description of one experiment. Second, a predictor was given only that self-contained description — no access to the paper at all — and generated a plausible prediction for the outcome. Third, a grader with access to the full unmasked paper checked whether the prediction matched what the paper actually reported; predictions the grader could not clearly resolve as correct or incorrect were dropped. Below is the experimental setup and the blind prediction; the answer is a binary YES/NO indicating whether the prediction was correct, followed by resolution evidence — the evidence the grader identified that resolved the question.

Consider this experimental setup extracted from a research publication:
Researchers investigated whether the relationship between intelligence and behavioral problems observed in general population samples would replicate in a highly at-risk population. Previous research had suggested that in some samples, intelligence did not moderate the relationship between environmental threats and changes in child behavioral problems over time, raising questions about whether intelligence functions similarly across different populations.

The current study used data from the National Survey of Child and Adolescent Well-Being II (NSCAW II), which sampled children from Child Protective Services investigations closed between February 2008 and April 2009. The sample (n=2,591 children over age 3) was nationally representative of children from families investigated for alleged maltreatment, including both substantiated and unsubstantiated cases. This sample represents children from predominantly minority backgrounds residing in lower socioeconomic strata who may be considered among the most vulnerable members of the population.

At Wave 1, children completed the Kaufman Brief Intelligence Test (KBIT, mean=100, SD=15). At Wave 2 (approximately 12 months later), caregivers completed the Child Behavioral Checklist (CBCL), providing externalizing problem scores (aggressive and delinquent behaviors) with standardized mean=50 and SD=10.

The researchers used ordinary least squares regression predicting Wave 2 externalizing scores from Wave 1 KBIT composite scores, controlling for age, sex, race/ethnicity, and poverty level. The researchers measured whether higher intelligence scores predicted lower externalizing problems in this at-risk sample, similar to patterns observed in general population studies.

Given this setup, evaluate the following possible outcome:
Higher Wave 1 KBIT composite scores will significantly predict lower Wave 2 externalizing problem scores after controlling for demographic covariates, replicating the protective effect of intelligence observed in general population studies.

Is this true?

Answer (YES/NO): NO